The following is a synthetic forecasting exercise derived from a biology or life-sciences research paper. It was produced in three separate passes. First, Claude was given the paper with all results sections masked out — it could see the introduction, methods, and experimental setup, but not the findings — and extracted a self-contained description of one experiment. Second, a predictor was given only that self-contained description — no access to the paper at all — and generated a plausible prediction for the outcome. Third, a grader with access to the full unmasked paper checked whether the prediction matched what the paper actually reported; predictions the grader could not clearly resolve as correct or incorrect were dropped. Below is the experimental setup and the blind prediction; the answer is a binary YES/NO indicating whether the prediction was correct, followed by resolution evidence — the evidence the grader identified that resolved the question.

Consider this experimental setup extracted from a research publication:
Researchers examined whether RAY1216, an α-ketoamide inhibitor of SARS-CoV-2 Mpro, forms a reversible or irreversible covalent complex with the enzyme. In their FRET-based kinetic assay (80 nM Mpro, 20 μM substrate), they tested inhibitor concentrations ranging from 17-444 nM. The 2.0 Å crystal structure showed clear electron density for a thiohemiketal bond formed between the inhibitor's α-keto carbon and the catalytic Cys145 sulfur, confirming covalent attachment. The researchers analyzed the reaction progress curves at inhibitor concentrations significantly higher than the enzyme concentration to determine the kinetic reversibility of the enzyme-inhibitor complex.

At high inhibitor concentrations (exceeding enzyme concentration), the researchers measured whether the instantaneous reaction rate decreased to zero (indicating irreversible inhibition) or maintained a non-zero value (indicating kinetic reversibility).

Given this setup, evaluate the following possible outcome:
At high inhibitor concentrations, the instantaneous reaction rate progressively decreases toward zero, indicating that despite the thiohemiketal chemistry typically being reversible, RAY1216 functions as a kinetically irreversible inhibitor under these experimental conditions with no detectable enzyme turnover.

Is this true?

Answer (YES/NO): NO